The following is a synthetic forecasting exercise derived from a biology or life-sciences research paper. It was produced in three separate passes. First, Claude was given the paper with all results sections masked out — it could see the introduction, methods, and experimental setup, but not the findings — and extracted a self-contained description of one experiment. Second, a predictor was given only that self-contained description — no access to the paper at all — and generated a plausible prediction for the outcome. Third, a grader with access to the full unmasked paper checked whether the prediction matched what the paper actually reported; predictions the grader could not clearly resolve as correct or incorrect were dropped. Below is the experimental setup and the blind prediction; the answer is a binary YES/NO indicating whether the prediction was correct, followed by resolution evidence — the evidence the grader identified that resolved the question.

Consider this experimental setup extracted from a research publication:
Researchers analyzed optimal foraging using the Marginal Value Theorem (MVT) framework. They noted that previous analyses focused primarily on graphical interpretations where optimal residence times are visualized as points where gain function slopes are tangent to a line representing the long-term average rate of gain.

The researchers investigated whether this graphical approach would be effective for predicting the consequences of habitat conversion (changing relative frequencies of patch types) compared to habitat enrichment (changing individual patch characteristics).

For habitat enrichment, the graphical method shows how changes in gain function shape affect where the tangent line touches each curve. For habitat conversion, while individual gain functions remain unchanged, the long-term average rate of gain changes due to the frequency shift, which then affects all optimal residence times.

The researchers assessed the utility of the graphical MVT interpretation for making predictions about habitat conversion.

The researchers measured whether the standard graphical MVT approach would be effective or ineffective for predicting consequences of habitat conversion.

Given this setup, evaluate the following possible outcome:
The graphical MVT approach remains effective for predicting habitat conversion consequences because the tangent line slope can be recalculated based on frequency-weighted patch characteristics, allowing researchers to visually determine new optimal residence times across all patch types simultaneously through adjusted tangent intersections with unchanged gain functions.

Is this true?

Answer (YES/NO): NO